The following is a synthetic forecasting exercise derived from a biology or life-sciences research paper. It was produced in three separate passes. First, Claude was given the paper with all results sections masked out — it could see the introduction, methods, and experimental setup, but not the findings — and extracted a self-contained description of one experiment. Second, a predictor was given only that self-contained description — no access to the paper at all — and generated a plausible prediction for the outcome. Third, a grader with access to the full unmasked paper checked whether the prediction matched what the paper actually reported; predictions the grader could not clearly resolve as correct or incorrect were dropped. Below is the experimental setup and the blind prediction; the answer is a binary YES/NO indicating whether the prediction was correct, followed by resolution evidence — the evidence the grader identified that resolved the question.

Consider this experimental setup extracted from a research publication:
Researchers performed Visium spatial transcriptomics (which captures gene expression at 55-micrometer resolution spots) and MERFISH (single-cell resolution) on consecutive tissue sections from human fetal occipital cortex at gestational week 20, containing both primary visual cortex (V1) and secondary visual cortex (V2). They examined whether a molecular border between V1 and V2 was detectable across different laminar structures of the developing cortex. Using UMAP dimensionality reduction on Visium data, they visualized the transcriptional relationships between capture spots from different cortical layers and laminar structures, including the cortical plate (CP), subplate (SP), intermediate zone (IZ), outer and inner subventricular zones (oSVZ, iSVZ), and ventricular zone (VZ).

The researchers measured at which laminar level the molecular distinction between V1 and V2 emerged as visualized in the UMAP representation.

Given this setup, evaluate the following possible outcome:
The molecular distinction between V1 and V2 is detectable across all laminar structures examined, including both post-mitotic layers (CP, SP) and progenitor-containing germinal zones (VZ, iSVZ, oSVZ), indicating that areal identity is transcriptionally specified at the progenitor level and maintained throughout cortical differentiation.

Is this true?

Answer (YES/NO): NO